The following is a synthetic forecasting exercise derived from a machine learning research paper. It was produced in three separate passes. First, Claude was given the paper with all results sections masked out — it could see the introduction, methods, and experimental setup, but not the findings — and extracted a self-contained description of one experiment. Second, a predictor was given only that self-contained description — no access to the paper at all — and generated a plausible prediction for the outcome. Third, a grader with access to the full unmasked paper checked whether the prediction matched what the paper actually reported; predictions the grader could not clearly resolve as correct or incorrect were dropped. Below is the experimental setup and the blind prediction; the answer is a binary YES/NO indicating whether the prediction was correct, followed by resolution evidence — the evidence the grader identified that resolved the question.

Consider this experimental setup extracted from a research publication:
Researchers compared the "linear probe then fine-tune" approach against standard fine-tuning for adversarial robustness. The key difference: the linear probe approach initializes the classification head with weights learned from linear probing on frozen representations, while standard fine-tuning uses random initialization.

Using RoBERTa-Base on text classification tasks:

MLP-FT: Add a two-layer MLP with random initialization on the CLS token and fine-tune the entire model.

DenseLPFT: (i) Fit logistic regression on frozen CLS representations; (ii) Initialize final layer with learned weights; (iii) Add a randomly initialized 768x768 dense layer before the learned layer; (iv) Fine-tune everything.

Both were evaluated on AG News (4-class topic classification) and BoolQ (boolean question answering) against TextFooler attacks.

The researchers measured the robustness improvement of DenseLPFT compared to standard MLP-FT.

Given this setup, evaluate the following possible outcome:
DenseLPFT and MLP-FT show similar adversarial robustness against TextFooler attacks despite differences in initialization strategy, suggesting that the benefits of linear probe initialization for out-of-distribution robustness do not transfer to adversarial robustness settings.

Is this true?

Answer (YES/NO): NO